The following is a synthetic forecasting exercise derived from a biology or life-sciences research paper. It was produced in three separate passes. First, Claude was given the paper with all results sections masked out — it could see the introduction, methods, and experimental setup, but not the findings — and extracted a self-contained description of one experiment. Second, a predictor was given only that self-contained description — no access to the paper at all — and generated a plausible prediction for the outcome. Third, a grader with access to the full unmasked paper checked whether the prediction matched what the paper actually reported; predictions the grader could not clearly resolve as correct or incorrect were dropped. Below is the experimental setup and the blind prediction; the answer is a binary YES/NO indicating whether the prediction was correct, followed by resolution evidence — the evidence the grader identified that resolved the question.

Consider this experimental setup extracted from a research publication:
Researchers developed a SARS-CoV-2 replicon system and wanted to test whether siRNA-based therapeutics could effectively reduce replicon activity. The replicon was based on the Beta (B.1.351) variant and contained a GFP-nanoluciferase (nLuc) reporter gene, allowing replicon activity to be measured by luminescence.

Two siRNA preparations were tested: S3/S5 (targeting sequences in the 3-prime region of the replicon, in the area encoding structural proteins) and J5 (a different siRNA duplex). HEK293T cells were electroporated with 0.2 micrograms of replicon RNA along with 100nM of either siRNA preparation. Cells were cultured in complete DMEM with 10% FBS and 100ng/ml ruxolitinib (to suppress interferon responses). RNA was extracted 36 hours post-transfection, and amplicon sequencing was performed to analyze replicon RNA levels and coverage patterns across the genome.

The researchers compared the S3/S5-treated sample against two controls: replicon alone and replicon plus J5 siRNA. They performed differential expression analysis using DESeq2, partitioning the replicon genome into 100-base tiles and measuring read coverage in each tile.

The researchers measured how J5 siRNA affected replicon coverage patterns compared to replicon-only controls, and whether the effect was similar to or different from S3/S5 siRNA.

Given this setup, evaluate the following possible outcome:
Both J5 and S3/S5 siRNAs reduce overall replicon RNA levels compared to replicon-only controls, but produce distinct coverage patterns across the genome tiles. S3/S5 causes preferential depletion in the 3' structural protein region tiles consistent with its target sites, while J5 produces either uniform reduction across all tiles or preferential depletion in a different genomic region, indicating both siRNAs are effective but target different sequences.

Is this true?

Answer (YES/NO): NO